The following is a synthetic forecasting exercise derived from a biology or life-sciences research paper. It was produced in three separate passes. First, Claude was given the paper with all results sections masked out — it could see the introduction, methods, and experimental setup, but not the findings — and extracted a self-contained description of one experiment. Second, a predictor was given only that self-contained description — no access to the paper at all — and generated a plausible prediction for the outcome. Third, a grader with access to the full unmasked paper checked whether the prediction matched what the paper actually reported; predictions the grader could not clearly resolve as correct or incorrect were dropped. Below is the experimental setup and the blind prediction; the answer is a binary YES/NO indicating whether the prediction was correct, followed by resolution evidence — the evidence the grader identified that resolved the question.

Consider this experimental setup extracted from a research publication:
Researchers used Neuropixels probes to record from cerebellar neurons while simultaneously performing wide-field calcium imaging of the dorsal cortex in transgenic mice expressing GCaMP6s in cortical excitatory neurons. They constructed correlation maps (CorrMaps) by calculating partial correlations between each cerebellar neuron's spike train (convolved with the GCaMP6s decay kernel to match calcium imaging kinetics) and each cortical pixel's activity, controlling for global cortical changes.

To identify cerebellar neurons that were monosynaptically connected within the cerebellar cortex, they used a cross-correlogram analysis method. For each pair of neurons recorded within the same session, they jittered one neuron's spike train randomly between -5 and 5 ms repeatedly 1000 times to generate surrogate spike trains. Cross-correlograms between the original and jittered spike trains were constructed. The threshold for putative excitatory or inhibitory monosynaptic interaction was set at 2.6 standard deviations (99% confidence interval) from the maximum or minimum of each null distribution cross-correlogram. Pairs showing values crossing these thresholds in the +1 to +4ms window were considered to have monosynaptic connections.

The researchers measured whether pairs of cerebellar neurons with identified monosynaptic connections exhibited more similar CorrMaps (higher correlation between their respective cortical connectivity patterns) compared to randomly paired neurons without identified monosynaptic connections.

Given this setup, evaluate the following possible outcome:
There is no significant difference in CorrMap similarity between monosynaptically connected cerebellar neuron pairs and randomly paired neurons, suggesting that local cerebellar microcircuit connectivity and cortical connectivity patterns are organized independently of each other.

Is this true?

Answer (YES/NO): NO